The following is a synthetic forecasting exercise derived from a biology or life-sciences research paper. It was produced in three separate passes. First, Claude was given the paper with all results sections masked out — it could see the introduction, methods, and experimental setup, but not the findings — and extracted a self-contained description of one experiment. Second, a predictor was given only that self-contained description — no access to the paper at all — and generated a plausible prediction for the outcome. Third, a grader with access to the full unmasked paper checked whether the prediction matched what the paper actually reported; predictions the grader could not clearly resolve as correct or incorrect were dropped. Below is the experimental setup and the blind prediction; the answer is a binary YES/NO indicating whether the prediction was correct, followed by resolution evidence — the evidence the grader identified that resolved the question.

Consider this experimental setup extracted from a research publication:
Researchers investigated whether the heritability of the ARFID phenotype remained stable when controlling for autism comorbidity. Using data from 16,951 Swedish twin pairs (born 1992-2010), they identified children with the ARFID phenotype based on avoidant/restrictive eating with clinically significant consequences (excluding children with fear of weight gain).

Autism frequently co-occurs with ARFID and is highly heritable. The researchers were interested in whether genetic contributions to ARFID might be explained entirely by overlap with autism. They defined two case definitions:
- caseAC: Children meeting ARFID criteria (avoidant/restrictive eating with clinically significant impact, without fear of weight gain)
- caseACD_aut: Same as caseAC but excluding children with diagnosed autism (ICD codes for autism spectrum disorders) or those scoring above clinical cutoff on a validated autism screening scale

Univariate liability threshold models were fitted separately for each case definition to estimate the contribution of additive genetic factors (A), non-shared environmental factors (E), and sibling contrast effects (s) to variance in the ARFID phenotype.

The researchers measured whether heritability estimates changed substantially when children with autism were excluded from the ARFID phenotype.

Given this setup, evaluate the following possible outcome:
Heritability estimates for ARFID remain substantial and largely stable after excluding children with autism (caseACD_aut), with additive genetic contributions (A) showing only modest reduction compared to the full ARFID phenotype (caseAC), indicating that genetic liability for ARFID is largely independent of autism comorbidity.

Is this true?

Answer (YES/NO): YES